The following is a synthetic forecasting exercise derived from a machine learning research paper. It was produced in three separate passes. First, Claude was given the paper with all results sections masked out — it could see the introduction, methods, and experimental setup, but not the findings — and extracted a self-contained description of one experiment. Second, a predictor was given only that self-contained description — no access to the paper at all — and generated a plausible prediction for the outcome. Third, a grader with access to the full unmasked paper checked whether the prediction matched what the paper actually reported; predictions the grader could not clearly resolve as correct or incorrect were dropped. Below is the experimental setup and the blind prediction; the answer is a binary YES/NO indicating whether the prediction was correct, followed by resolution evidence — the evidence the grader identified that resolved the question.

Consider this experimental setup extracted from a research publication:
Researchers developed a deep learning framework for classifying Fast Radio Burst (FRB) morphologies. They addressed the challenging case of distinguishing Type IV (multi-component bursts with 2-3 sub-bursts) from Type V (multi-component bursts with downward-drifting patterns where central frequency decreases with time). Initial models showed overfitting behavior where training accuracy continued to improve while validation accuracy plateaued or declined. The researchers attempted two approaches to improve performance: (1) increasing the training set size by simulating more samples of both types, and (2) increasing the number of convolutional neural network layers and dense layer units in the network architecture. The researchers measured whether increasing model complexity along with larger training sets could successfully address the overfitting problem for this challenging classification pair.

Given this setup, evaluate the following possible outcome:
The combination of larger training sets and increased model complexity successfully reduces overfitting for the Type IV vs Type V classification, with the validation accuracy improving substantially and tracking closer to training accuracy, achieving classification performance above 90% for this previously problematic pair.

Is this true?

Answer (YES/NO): YES